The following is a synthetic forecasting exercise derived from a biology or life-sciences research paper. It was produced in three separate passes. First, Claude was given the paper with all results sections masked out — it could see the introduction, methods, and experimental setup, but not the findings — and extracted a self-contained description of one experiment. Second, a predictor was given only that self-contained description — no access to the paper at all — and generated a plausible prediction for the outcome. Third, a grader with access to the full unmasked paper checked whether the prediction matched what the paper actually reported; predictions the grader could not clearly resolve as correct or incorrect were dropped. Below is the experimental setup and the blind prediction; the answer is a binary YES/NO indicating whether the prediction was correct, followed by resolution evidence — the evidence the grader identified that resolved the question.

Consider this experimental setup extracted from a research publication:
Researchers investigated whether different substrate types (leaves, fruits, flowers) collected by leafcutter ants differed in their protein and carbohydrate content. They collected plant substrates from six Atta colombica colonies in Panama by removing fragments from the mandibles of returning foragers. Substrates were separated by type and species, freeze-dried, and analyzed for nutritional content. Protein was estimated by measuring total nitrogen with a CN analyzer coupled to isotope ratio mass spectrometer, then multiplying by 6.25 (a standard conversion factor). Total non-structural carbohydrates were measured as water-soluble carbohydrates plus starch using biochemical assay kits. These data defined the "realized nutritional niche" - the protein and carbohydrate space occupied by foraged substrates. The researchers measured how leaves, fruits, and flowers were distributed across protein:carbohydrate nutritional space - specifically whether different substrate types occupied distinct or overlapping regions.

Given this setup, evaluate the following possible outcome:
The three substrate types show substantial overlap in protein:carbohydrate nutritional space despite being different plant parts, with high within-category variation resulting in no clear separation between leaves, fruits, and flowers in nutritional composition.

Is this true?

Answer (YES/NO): NO